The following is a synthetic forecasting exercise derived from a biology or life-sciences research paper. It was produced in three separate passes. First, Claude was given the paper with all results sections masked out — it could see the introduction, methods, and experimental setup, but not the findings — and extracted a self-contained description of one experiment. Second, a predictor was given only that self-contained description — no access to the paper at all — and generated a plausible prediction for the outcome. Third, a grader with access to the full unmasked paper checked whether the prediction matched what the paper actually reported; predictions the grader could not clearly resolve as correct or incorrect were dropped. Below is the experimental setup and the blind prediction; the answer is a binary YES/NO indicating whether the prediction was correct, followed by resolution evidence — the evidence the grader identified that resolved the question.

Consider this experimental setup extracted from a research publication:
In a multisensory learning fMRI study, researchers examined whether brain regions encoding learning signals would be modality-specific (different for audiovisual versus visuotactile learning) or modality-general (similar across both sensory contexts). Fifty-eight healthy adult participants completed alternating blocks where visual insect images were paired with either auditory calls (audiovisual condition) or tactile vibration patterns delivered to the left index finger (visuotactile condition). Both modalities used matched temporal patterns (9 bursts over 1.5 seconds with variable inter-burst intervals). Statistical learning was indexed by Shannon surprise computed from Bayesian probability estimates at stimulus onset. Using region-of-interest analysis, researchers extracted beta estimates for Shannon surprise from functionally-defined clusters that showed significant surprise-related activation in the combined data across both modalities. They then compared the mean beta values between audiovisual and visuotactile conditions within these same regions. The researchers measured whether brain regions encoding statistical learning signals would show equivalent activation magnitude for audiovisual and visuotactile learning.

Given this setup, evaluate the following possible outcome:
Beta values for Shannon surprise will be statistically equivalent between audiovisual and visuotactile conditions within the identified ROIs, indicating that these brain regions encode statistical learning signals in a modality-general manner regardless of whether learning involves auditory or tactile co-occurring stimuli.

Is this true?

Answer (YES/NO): YES